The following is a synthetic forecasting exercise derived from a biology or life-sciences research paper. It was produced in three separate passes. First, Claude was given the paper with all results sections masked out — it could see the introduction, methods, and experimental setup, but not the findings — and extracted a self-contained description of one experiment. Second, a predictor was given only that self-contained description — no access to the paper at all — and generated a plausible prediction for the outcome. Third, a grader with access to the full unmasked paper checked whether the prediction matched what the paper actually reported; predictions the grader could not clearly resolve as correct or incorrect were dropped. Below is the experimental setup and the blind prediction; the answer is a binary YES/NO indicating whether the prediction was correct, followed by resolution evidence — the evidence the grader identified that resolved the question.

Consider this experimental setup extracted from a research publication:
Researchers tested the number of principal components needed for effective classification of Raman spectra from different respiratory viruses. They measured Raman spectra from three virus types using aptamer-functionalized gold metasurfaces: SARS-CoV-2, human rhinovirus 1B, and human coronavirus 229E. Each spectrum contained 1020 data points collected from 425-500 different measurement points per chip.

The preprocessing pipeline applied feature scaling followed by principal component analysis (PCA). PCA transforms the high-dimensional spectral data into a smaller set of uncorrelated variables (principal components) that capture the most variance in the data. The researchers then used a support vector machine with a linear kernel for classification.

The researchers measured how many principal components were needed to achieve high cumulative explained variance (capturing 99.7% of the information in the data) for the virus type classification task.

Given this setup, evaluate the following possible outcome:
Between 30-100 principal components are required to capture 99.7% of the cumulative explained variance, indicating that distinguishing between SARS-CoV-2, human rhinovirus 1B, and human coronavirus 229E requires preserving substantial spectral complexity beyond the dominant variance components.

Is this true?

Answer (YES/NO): NO